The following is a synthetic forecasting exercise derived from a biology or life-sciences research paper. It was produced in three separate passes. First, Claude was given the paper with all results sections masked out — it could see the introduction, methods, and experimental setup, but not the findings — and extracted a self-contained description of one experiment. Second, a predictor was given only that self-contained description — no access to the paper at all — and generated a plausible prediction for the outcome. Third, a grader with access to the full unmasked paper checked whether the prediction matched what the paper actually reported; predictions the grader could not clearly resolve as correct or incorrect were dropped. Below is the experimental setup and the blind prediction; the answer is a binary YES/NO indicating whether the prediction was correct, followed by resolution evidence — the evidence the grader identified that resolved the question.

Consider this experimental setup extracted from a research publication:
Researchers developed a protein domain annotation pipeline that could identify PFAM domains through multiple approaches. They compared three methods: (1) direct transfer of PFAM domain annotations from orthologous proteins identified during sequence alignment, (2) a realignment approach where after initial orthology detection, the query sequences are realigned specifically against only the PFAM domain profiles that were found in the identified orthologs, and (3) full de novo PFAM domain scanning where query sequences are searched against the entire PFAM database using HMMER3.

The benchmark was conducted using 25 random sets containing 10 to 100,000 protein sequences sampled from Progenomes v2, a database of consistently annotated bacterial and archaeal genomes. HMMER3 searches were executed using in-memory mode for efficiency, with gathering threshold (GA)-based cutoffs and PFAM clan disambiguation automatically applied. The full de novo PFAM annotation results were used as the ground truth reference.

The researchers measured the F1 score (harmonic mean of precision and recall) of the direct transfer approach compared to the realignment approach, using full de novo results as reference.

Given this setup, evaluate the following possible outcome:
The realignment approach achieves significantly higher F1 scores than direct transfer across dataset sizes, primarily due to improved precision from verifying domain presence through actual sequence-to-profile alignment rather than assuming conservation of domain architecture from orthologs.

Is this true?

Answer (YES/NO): YES